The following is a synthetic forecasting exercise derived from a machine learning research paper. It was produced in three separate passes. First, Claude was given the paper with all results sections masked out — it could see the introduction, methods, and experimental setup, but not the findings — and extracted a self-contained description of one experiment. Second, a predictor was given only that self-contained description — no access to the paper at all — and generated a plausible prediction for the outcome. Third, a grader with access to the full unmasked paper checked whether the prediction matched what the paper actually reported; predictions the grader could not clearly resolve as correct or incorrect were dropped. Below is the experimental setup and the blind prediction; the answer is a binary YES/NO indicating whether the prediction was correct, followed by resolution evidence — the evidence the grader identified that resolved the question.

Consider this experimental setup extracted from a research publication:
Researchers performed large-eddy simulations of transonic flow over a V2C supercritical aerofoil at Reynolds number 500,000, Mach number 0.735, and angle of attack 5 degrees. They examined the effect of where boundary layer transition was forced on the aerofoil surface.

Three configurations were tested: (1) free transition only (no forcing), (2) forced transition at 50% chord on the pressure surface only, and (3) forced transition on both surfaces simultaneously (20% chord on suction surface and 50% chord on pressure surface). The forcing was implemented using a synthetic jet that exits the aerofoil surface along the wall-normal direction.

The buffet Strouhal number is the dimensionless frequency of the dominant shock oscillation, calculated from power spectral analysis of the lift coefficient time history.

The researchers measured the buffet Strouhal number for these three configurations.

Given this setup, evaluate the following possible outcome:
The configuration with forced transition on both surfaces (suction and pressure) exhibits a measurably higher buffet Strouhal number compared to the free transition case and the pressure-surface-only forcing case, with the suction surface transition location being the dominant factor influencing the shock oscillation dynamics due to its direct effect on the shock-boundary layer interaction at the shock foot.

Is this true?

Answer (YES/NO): NO